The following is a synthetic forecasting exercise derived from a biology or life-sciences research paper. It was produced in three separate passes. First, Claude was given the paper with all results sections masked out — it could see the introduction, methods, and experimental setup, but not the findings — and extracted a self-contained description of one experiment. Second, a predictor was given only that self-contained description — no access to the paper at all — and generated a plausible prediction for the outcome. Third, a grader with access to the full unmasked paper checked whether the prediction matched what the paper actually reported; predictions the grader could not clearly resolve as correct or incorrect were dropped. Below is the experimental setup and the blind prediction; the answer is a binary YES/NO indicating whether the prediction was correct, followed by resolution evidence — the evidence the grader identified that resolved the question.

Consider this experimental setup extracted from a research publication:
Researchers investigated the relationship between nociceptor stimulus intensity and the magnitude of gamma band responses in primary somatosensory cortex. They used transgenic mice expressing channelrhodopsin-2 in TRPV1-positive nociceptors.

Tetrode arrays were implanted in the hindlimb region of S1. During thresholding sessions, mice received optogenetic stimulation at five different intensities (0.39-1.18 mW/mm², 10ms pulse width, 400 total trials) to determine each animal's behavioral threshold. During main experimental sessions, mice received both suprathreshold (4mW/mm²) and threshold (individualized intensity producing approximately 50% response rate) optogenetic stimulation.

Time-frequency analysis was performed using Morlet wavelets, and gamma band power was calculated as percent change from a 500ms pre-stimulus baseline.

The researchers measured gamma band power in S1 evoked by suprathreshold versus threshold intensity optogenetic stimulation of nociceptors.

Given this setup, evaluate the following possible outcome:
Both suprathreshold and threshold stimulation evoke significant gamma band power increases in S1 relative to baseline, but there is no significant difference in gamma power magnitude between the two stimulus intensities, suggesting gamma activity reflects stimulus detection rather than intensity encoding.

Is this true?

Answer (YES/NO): NO